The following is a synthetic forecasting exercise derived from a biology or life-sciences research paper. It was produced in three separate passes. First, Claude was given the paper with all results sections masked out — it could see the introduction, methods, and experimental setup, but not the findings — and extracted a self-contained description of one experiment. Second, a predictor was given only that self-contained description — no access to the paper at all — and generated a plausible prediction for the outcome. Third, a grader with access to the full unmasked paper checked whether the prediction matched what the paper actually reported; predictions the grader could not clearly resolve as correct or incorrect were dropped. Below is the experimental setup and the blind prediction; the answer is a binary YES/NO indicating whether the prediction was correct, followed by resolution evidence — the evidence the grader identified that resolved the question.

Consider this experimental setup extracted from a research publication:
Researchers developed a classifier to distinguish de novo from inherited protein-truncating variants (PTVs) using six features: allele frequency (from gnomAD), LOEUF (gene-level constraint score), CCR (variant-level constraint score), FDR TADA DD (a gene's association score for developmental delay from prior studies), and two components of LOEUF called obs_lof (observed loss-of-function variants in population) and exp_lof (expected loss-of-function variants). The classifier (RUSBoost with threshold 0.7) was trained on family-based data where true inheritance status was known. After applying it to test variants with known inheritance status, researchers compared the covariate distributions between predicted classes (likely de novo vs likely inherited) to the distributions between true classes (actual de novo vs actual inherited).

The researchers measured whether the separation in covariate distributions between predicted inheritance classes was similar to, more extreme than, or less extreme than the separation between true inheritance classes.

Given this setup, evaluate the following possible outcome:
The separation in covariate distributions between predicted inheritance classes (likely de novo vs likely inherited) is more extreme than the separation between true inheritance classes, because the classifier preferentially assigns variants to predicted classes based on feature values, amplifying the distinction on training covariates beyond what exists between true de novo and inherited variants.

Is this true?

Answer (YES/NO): YES